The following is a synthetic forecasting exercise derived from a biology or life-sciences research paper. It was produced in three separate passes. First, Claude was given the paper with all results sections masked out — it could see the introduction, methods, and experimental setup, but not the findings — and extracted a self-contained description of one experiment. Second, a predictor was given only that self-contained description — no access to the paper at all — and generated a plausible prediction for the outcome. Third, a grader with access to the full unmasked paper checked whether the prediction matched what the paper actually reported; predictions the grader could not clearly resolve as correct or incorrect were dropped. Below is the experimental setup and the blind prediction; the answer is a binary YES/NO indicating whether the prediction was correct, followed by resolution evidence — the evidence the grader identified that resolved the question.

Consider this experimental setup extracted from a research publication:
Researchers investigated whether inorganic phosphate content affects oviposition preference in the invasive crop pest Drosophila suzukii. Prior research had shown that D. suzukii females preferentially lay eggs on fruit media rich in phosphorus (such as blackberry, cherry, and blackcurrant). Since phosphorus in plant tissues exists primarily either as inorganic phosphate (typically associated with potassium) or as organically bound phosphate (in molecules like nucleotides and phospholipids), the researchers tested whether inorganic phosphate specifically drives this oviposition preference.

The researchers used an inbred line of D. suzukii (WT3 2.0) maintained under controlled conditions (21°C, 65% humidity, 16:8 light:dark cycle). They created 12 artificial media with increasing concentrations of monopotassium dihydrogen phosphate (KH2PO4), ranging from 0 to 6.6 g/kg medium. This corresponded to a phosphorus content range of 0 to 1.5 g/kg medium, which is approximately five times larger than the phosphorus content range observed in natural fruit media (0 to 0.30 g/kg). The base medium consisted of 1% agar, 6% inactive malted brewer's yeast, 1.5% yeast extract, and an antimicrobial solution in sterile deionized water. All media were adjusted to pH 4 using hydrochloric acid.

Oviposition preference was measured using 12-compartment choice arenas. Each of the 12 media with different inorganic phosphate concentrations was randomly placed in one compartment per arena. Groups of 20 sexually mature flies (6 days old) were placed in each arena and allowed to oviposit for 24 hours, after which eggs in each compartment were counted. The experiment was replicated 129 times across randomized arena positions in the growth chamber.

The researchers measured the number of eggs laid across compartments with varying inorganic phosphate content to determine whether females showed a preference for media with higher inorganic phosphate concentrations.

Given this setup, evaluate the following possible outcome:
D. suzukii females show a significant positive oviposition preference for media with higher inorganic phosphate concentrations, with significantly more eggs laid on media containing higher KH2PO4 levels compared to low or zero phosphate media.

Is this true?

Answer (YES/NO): NO